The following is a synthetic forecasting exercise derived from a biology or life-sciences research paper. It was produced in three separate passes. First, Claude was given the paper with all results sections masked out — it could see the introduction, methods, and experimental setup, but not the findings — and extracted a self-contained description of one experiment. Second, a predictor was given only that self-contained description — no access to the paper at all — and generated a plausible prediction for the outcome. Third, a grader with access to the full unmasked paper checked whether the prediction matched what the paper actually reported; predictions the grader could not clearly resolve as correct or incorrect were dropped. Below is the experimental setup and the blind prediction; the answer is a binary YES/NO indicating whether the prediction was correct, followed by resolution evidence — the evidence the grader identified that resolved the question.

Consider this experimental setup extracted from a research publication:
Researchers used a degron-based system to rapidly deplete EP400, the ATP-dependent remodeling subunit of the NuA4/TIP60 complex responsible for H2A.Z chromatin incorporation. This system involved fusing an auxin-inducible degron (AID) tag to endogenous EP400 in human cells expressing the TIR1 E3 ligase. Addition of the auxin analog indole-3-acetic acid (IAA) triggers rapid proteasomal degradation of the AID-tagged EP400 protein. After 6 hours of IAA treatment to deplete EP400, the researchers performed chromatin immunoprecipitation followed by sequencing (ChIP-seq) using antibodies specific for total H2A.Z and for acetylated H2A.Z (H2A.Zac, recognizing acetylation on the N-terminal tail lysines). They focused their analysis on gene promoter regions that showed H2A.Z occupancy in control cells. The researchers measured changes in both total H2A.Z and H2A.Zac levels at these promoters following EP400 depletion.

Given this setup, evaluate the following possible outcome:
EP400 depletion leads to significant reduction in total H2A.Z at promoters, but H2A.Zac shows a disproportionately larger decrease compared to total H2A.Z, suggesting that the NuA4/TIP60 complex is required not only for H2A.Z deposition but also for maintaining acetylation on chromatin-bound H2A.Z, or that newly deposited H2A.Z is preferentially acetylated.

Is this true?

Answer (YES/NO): NO